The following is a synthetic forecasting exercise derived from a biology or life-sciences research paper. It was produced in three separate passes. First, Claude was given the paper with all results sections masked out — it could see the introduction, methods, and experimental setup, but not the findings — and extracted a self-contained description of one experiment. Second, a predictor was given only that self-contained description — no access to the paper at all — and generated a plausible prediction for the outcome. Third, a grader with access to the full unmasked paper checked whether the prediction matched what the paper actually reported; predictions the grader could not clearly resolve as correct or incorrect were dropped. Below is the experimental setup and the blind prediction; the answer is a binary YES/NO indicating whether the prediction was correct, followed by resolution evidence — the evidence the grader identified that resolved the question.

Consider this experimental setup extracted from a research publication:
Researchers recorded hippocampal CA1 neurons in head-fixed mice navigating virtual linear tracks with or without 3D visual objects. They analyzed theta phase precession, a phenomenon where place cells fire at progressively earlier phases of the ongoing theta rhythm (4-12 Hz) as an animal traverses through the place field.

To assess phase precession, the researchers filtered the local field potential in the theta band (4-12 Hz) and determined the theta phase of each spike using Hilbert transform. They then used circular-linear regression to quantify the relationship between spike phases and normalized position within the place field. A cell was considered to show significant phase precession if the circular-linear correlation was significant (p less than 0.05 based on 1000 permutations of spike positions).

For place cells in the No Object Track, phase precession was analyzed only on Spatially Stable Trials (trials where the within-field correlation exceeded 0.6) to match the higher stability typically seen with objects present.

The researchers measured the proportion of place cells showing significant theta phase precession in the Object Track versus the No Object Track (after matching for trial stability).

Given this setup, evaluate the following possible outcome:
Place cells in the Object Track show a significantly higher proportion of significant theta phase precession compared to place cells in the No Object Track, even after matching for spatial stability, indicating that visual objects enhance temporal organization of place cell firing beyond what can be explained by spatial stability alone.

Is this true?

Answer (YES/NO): YES